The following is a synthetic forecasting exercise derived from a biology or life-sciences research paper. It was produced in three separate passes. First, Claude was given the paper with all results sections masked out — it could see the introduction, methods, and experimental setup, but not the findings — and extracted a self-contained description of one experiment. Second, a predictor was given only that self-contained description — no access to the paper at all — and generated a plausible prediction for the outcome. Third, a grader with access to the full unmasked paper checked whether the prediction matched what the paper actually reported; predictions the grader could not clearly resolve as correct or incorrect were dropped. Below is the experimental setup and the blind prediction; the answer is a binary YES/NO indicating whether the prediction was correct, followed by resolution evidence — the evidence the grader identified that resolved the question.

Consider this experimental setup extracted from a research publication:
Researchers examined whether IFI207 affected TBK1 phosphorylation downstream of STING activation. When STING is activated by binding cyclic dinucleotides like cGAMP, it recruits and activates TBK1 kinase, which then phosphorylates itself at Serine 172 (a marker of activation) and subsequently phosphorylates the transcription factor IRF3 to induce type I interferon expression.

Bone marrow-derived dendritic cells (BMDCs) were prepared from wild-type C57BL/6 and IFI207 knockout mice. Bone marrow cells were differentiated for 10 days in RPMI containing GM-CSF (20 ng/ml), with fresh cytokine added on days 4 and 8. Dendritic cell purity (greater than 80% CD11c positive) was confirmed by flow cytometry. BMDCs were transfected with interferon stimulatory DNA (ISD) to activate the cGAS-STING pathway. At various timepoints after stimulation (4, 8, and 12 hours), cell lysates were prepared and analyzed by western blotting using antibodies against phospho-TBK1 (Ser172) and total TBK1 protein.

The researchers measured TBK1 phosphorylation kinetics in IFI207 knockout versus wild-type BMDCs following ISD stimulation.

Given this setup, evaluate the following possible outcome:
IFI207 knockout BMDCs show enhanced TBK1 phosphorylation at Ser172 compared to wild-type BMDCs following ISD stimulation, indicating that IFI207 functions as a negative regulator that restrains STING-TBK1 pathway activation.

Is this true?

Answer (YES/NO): NO